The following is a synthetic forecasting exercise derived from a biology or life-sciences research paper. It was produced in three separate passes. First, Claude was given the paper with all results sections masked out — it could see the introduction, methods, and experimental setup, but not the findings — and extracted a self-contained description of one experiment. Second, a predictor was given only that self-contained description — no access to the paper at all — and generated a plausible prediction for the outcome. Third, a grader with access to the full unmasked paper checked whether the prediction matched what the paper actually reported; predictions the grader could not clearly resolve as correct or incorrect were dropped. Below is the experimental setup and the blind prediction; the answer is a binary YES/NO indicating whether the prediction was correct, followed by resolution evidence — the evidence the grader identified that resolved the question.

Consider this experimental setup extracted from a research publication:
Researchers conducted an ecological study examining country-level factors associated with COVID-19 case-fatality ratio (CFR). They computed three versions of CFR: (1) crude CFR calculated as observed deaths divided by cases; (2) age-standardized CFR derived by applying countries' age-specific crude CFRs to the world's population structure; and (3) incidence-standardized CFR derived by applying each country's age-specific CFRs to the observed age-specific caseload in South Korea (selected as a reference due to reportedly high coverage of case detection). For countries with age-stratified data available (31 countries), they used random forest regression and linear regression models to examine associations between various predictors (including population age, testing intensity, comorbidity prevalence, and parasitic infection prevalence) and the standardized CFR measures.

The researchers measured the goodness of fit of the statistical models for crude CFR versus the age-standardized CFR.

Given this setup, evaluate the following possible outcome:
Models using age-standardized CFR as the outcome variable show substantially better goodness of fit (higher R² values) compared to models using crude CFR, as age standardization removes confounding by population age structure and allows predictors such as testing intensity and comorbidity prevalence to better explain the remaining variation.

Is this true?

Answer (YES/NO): NO